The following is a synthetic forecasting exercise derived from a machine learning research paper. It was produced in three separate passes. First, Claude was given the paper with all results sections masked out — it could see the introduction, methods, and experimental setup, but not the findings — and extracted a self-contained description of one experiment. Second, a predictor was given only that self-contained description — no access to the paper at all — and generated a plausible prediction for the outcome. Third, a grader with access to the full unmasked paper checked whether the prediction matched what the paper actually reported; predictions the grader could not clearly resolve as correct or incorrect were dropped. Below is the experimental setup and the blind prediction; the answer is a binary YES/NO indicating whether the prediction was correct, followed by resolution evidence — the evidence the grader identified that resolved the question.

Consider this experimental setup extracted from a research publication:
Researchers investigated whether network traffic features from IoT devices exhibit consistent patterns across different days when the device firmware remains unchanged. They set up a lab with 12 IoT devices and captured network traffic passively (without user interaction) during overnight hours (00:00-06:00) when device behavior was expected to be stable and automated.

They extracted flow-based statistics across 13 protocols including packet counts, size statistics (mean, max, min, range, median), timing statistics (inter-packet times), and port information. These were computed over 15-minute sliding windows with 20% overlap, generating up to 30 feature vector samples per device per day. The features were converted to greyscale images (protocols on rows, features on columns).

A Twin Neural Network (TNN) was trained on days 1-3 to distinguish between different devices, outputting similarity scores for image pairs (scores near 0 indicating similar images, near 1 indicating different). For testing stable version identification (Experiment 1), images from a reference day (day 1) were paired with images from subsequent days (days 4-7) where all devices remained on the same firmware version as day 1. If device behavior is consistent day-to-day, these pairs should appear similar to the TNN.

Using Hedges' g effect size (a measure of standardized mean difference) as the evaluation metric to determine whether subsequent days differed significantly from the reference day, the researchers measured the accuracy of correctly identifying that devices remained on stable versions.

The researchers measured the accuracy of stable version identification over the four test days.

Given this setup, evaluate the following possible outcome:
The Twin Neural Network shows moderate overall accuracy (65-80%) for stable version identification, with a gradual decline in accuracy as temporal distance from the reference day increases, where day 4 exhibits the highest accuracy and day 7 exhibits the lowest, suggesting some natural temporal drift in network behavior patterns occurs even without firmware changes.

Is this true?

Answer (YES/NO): NO